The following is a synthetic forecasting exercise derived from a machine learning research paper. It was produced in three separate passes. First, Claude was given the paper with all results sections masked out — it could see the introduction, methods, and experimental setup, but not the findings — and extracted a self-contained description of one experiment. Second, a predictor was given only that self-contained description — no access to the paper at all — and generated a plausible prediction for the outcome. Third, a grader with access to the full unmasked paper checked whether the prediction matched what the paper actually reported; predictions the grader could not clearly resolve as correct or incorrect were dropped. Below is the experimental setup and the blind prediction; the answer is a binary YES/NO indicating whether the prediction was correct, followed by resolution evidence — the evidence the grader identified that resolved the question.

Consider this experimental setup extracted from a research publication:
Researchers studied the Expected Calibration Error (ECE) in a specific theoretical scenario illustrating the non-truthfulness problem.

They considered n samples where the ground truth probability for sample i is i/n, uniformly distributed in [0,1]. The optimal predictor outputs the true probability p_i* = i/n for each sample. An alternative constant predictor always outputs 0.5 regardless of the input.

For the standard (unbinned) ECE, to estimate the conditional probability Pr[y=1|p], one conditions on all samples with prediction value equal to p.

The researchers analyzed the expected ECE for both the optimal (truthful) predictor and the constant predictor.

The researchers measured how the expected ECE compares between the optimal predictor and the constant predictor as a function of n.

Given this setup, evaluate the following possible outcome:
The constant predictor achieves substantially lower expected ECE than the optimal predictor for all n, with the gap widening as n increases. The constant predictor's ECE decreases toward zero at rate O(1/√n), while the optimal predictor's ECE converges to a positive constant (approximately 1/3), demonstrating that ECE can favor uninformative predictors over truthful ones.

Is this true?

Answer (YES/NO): YES